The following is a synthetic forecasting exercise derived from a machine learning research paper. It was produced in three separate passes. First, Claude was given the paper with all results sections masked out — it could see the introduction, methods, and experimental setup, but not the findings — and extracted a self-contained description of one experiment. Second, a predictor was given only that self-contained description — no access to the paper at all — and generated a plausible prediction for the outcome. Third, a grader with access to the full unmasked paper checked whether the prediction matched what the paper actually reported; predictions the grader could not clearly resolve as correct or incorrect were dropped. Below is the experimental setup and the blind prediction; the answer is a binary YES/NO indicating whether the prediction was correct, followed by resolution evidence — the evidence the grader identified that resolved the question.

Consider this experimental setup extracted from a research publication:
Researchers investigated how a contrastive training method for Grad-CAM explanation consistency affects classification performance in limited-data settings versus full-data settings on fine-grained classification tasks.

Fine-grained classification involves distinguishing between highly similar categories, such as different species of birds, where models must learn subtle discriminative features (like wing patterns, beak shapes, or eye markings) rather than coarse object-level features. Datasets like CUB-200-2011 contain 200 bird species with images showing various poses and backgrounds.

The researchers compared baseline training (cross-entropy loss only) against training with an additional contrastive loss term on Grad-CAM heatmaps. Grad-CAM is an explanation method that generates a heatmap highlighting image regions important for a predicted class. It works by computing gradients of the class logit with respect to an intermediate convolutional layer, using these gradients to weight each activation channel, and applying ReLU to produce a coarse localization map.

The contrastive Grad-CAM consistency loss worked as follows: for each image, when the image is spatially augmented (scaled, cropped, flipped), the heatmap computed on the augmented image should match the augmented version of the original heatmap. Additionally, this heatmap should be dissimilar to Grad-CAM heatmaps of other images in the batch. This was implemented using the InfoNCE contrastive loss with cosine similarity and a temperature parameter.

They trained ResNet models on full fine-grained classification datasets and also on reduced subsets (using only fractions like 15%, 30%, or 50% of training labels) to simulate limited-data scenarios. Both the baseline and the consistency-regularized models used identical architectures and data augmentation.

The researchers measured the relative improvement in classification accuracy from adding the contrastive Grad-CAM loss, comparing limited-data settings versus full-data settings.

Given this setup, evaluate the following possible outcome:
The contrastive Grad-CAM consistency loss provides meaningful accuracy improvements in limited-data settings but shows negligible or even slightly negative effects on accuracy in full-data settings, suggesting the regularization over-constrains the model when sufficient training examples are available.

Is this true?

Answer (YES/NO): NO